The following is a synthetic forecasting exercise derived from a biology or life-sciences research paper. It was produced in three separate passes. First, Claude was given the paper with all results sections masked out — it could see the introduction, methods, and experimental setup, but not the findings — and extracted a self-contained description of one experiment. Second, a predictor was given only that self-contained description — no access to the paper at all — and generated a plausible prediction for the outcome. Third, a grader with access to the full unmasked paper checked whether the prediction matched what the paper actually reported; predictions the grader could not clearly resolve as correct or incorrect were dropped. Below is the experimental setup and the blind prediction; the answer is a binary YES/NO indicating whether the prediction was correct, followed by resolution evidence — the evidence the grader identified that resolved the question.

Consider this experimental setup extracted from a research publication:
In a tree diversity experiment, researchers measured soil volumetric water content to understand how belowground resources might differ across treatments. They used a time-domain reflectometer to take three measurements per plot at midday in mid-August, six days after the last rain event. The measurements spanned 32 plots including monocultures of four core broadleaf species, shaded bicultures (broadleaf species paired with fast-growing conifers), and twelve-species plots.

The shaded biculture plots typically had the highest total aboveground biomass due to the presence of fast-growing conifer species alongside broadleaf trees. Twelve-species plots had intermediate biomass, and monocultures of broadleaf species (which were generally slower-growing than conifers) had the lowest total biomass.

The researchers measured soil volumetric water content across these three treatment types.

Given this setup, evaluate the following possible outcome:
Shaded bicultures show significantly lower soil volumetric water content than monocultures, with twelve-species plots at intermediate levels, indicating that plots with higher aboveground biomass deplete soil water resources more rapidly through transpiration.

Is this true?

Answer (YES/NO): YES